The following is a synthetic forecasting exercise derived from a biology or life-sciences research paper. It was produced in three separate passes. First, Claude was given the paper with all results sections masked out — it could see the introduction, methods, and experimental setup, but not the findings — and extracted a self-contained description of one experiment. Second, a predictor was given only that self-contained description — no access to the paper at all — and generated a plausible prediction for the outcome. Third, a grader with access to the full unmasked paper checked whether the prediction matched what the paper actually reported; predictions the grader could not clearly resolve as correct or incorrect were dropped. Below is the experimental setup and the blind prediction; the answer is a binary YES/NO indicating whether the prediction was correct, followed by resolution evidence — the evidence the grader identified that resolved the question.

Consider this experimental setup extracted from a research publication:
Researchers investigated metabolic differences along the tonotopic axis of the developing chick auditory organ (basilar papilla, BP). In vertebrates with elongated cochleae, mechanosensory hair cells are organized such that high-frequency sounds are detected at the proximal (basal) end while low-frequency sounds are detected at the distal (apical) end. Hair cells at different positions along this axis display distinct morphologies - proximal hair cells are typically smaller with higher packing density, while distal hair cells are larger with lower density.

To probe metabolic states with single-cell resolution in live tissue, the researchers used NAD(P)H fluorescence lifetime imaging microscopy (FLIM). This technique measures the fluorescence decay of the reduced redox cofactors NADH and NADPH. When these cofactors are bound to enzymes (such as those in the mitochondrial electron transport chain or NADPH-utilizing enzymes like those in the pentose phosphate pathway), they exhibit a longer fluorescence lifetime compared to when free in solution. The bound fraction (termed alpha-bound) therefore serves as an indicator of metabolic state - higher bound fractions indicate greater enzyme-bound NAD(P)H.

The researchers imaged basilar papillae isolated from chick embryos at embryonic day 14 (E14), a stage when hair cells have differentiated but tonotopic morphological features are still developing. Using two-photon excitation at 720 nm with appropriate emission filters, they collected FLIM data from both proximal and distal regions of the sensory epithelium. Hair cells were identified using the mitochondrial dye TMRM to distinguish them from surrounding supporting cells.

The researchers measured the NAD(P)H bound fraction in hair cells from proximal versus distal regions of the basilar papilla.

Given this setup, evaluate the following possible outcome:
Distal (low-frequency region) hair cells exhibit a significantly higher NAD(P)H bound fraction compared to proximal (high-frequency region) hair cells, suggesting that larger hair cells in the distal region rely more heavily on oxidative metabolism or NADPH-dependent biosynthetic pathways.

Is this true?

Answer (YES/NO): NO